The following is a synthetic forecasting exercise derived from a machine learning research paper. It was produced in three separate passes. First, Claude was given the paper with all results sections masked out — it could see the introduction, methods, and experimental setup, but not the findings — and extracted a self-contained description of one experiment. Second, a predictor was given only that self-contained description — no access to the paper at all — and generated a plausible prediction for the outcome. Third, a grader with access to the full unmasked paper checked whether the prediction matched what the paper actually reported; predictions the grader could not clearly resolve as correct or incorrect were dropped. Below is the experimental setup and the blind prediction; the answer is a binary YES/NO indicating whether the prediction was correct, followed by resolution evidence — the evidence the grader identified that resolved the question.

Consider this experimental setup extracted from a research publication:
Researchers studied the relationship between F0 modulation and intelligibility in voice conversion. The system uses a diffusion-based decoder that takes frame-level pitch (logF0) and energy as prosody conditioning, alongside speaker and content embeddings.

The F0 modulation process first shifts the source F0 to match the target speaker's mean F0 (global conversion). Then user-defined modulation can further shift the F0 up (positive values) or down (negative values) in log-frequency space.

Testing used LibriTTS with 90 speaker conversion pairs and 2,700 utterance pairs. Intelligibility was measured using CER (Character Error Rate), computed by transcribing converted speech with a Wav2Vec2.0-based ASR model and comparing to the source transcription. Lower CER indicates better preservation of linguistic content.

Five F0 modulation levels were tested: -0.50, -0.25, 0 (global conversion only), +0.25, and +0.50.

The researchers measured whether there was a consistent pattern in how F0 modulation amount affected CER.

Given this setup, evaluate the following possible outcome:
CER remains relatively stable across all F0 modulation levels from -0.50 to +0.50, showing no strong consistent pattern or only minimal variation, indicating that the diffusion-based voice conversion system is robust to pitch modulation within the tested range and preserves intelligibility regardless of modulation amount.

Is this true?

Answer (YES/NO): YES